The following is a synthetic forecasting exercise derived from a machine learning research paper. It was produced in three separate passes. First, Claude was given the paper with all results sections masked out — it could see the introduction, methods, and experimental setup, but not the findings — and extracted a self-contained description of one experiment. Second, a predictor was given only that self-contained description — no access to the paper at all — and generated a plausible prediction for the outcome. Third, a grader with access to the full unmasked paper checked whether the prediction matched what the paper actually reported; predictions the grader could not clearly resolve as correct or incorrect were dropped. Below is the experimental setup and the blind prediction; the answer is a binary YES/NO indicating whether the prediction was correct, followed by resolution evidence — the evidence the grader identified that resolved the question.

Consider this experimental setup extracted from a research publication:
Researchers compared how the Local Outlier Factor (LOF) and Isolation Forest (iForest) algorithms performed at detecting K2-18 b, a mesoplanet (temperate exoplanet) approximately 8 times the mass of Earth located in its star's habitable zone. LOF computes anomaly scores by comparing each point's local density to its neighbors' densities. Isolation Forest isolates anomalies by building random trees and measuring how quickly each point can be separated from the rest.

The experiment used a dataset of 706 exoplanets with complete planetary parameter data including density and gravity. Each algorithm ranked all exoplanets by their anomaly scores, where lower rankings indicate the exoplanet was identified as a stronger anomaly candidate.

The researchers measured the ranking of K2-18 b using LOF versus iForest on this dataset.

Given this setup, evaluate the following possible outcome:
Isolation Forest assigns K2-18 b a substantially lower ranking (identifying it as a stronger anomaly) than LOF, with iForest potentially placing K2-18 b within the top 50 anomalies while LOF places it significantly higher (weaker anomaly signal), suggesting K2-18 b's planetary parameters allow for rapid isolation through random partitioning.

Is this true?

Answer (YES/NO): NO